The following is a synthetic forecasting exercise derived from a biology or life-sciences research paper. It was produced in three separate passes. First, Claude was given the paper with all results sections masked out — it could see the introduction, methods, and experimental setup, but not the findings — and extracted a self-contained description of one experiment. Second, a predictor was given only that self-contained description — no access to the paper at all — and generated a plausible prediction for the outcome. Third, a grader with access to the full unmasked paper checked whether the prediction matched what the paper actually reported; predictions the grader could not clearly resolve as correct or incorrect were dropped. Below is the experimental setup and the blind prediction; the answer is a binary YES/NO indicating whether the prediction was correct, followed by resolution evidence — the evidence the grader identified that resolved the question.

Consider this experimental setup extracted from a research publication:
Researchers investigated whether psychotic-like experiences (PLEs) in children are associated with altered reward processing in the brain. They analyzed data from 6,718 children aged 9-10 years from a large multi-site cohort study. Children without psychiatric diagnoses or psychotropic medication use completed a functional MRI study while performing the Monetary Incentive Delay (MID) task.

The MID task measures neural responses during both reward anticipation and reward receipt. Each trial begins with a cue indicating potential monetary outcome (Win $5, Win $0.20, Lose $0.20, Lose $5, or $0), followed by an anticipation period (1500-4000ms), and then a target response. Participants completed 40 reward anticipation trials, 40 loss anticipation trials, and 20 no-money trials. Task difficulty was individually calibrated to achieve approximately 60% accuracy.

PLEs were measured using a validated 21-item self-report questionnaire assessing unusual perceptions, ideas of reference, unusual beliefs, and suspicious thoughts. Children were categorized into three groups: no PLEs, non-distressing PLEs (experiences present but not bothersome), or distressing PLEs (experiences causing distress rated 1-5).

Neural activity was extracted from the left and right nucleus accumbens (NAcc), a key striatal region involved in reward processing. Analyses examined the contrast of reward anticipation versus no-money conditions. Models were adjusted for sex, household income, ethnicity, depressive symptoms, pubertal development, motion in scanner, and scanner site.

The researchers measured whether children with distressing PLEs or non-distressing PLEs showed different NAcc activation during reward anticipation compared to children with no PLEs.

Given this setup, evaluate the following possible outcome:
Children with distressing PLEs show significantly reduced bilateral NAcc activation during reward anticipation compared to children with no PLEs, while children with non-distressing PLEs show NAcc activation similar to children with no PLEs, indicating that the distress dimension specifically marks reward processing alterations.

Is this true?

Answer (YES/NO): NO